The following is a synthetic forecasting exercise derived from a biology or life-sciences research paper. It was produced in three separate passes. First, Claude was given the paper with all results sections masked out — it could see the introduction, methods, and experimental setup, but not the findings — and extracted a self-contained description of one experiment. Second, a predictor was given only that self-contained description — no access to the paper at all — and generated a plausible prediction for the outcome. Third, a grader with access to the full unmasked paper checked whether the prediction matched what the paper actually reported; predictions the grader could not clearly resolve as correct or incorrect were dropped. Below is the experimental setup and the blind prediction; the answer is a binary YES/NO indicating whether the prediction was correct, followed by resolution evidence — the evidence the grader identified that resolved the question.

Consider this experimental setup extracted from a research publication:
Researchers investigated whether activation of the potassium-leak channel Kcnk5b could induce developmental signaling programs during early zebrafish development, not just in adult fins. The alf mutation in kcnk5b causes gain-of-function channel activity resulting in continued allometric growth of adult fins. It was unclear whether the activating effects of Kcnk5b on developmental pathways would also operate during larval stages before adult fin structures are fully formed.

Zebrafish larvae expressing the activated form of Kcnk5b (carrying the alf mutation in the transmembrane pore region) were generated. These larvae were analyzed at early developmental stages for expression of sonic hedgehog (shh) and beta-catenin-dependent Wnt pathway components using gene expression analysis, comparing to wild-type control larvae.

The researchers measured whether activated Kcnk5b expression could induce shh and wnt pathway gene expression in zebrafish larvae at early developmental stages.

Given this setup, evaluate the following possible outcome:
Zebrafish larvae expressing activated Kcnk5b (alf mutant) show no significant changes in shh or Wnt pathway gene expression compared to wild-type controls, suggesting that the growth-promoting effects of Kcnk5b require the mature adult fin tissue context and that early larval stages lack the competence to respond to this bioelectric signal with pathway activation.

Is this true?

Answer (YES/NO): NO